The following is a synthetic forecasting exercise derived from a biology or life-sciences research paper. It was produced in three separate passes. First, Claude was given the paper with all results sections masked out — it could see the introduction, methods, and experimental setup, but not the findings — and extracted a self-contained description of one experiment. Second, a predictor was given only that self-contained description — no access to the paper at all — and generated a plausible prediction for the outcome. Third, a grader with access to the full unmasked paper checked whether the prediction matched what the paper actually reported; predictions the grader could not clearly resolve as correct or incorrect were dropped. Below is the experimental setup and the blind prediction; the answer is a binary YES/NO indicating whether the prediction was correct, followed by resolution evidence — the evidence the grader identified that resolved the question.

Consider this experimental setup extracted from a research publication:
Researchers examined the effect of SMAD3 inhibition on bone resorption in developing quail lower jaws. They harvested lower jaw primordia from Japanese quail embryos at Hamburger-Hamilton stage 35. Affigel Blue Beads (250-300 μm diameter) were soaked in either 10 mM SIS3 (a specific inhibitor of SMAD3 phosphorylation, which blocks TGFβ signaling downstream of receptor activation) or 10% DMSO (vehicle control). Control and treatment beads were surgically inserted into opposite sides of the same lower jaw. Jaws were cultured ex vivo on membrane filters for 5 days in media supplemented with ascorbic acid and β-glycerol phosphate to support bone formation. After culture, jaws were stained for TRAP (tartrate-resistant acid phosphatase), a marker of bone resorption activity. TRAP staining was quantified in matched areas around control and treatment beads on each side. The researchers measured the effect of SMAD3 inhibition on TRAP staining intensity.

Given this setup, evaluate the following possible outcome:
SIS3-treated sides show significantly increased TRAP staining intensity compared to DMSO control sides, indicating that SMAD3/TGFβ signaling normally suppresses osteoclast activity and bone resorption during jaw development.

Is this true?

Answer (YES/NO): NO